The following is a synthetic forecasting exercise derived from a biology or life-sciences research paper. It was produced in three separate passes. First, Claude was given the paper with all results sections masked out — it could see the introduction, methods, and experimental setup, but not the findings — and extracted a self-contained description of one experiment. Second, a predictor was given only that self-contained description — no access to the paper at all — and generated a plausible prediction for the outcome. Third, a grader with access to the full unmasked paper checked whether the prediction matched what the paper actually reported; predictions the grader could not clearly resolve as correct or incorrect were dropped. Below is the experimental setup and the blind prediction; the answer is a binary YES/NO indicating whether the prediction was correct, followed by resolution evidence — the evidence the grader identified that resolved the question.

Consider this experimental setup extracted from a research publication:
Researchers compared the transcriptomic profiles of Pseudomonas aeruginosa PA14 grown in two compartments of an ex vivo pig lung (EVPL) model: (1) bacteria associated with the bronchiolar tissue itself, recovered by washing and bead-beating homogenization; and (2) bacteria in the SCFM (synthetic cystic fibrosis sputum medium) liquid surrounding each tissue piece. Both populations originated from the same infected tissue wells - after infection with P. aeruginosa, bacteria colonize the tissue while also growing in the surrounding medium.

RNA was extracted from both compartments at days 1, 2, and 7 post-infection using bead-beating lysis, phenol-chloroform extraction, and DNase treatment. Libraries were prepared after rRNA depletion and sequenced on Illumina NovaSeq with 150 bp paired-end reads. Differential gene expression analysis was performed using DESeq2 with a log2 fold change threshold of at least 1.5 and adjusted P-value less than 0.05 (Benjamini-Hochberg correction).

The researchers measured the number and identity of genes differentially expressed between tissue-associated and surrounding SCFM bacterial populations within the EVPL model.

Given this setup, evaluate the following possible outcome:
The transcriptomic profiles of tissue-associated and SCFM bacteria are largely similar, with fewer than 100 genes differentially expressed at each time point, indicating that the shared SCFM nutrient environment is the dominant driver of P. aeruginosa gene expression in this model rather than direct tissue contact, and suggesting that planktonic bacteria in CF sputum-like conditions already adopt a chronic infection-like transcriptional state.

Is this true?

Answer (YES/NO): NO